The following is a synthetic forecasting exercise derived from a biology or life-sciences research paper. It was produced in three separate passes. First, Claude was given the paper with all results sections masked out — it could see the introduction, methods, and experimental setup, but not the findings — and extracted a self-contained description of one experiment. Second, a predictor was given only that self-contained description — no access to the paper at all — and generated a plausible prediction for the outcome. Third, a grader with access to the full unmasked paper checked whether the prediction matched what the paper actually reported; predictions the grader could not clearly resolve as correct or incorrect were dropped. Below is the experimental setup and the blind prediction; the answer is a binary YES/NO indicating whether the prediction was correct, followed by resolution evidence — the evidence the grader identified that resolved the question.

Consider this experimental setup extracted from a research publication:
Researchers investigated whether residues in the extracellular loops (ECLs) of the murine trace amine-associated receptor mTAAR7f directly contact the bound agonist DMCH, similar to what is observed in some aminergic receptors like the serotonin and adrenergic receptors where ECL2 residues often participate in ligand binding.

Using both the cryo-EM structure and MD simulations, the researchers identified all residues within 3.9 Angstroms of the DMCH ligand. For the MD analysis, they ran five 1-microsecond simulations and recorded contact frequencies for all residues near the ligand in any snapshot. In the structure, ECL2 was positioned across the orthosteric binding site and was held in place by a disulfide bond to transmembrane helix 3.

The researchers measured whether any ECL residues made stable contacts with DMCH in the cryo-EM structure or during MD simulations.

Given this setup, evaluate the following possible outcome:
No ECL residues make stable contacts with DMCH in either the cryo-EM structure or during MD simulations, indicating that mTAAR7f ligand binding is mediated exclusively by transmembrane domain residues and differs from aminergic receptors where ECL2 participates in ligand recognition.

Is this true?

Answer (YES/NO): YES